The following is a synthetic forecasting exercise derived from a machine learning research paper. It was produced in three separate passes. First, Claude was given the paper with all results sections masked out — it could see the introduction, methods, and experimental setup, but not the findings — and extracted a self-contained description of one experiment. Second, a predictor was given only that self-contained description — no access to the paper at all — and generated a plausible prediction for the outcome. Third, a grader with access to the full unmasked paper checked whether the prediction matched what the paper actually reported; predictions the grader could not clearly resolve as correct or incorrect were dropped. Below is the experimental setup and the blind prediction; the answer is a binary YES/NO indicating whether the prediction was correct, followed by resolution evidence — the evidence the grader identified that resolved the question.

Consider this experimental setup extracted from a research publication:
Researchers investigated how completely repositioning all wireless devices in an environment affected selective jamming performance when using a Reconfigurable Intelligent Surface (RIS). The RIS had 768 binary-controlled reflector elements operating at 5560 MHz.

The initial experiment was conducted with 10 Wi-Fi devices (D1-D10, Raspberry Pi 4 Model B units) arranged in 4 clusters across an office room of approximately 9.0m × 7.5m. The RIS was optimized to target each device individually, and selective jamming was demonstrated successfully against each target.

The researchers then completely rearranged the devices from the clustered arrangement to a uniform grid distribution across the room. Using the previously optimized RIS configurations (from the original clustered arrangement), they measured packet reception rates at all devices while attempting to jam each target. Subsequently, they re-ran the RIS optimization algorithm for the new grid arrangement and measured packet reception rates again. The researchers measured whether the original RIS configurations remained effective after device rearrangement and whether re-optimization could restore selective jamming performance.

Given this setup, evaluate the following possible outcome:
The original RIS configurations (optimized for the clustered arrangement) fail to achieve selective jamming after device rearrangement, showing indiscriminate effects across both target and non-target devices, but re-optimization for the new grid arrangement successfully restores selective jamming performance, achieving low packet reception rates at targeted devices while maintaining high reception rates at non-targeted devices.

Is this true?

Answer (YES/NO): YES